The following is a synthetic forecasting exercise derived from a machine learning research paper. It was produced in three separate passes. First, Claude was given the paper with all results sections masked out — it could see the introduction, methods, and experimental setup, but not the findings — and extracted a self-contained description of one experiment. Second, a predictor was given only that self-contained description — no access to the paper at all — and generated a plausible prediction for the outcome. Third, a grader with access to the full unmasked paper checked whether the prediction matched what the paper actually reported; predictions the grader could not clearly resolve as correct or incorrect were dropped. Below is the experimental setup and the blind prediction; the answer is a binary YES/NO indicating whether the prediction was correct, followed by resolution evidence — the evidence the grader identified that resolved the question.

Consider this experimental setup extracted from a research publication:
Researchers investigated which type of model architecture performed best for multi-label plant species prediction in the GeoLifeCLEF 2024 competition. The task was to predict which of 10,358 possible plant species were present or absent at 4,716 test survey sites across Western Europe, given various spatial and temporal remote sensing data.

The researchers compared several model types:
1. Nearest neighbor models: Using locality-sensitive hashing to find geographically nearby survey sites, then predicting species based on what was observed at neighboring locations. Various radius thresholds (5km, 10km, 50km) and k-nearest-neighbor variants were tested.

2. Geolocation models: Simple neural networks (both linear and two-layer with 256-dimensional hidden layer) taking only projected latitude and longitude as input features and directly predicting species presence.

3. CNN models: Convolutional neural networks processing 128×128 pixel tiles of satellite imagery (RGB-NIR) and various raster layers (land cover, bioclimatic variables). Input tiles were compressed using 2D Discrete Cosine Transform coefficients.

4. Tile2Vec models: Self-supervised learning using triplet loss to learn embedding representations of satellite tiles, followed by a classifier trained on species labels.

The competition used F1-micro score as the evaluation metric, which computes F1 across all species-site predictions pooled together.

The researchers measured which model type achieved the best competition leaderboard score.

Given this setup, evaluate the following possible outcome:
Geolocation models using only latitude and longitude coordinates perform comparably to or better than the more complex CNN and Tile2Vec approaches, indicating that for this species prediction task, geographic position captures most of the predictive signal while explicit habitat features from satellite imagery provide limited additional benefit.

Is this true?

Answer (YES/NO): YES